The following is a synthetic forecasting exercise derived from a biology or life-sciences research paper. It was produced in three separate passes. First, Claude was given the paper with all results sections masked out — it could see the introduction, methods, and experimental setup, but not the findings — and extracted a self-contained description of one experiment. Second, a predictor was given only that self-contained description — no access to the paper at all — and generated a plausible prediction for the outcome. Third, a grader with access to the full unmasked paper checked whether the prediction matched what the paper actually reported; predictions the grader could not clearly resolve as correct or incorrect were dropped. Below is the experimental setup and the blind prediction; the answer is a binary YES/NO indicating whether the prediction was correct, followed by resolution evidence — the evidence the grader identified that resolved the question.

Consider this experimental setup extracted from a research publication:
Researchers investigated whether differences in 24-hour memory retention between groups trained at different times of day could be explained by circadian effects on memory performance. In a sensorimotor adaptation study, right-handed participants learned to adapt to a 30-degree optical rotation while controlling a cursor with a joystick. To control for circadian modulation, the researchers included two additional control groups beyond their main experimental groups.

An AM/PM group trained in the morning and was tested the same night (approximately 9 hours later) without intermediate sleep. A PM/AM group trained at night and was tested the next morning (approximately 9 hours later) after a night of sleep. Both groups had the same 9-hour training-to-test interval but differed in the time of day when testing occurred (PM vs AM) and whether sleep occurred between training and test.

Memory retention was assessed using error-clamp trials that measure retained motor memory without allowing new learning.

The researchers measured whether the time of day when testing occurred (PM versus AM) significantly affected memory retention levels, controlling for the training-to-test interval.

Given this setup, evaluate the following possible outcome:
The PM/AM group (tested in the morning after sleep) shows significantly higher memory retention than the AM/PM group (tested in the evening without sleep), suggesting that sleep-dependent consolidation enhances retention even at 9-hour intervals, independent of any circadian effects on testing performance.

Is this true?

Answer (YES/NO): YES